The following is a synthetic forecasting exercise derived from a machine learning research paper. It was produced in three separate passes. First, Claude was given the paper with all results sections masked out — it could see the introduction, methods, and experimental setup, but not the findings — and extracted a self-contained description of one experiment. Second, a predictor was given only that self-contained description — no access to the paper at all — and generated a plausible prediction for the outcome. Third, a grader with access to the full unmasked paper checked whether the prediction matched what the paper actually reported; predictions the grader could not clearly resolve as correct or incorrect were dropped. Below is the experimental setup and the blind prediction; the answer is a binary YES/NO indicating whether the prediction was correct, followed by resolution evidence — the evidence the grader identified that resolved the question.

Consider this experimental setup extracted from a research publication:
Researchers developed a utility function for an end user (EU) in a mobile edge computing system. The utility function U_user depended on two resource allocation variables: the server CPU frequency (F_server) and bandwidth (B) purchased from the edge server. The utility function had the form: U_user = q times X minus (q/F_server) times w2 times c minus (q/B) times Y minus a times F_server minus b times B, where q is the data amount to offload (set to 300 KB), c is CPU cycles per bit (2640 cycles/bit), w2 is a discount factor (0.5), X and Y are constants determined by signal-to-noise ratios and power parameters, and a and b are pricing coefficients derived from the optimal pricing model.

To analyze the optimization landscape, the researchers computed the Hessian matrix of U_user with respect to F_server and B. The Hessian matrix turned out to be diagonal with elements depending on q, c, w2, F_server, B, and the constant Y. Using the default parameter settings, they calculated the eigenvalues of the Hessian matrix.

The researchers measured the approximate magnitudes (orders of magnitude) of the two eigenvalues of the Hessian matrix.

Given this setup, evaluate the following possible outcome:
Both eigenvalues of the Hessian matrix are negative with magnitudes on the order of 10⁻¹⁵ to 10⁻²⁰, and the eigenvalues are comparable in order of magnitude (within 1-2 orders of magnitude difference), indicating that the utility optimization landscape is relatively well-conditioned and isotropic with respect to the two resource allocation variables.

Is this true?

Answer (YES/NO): NO